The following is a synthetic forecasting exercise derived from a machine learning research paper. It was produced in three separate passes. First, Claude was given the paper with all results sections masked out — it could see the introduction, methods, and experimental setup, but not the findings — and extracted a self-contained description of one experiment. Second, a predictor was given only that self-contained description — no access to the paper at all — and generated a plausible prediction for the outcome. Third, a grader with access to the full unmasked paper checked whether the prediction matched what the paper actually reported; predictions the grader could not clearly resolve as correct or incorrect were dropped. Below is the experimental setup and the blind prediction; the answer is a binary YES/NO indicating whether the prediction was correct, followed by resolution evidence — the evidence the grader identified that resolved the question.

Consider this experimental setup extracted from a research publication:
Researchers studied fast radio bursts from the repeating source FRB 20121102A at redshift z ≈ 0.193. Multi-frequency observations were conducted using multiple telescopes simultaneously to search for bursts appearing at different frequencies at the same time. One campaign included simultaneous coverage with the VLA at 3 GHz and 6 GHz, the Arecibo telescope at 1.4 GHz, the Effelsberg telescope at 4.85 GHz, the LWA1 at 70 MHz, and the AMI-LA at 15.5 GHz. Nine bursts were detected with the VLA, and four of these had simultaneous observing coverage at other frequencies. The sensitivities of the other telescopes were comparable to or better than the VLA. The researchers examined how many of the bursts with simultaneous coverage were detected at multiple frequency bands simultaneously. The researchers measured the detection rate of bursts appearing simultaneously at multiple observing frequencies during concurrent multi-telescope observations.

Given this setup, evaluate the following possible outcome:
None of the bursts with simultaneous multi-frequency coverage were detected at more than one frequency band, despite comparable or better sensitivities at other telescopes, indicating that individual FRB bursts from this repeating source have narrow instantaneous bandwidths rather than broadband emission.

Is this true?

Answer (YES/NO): NO